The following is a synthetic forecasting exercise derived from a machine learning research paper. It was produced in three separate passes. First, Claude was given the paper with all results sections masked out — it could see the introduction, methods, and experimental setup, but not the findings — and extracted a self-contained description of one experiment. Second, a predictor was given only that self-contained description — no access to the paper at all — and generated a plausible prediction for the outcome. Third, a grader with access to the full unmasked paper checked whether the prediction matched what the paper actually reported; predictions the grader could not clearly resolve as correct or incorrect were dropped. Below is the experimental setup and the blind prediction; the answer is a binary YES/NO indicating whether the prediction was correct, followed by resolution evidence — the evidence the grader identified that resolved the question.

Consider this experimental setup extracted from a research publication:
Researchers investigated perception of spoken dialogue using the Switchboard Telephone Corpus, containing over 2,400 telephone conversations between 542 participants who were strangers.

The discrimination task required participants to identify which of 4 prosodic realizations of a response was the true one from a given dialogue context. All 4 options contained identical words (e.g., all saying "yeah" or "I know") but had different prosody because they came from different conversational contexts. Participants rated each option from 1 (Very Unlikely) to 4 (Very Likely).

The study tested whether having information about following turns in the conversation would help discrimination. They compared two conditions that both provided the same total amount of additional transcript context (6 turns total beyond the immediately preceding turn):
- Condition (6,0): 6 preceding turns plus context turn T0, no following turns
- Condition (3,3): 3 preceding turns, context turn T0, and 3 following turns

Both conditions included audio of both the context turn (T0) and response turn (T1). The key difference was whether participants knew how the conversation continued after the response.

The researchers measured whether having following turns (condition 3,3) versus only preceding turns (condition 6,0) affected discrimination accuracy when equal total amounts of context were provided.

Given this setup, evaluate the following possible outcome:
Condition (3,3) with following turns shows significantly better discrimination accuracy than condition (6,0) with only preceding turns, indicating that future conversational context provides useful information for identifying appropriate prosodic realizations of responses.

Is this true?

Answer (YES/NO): NO